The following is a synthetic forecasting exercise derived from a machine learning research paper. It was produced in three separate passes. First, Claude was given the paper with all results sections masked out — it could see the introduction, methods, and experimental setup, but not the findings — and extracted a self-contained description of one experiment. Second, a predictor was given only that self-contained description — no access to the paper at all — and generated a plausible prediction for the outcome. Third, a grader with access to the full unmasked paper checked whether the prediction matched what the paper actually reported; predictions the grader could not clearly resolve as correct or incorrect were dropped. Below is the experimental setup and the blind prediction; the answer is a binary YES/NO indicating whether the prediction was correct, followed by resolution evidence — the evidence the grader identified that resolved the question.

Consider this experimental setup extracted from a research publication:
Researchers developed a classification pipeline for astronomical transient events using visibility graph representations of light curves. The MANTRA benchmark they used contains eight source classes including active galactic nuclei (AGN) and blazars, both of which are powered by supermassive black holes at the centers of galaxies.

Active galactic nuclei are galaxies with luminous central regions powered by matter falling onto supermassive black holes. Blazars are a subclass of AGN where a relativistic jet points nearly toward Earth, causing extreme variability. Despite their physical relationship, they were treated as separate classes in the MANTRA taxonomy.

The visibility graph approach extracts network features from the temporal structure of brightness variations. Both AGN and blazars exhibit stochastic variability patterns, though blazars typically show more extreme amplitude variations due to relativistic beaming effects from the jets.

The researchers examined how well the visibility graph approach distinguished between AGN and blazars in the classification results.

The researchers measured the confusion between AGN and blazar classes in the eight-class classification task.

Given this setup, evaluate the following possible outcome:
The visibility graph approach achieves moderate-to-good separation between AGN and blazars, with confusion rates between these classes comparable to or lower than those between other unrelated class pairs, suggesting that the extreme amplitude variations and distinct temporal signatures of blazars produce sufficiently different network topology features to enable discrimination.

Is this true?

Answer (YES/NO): NO